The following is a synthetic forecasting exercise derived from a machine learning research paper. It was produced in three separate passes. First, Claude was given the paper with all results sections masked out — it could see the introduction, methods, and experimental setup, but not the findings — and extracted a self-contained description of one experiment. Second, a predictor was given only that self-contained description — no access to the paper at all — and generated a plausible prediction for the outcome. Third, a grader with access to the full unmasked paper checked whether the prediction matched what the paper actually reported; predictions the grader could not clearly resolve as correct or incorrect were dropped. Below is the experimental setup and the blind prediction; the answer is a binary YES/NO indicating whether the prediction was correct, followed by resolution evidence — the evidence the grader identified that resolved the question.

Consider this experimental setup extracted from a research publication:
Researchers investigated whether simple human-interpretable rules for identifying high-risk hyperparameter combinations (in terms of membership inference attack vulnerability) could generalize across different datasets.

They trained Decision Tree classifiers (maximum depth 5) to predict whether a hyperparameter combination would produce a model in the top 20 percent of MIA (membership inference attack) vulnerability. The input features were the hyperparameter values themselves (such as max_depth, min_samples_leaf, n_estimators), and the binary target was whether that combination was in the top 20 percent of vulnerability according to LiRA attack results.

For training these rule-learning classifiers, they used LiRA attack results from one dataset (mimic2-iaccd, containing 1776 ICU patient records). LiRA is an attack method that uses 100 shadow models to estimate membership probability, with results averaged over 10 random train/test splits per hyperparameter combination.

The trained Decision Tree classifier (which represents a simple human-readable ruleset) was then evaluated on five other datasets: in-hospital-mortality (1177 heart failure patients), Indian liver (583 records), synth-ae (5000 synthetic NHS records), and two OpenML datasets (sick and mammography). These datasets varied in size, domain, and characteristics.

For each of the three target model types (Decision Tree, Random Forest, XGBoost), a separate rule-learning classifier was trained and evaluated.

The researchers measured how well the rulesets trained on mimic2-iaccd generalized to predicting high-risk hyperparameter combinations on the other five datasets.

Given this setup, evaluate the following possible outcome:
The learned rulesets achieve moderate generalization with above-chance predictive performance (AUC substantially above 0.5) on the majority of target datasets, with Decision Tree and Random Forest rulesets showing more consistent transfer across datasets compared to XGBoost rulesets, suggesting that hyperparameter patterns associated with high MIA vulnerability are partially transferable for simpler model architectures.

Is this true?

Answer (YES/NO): NO